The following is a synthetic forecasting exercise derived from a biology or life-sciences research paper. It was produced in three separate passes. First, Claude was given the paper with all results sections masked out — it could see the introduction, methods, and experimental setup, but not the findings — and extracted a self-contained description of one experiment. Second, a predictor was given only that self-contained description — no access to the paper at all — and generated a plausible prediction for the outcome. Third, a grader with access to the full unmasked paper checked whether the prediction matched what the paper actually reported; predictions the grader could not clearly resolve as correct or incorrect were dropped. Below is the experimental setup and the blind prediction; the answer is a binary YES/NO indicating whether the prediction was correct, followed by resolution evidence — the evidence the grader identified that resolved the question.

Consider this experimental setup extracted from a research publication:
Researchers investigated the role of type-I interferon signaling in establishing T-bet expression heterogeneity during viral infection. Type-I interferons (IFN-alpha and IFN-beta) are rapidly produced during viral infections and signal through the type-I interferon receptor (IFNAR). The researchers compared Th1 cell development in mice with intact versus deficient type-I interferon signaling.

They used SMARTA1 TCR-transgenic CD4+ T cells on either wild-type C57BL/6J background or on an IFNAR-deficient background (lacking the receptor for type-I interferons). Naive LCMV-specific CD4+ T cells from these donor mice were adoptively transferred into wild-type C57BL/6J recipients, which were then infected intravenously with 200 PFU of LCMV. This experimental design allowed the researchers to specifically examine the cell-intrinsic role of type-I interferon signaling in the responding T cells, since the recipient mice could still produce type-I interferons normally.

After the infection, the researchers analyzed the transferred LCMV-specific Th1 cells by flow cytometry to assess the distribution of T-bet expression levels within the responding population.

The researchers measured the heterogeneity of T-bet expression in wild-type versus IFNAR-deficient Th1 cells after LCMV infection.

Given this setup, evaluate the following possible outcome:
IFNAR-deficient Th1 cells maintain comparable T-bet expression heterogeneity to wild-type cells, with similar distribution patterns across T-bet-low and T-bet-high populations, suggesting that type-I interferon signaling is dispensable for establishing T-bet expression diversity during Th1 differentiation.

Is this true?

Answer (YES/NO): NO